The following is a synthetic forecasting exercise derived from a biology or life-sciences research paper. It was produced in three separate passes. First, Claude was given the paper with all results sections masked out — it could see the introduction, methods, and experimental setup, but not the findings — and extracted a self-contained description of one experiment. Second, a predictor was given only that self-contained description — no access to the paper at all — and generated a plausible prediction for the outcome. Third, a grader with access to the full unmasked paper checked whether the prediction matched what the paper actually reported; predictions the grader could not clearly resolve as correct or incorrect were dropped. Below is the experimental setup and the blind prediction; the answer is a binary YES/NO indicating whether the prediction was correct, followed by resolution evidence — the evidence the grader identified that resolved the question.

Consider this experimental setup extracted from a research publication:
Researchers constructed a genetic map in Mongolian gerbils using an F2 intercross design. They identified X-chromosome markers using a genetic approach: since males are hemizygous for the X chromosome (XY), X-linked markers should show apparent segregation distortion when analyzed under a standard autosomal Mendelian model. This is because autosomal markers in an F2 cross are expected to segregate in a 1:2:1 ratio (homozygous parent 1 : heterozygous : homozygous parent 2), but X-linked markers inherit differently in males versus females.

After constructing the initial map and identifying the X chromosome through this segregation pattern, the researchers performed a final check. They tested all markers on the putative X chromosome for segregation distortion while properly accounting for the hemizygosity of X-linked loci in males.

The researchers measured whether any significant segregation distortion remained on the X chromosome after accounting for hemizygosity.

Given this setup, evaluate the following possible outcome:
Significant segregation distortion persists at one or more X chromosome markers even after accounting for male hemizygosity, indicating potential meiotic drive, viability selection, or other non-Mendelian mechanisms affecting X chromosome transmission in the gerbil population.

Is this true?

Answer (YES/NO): NO